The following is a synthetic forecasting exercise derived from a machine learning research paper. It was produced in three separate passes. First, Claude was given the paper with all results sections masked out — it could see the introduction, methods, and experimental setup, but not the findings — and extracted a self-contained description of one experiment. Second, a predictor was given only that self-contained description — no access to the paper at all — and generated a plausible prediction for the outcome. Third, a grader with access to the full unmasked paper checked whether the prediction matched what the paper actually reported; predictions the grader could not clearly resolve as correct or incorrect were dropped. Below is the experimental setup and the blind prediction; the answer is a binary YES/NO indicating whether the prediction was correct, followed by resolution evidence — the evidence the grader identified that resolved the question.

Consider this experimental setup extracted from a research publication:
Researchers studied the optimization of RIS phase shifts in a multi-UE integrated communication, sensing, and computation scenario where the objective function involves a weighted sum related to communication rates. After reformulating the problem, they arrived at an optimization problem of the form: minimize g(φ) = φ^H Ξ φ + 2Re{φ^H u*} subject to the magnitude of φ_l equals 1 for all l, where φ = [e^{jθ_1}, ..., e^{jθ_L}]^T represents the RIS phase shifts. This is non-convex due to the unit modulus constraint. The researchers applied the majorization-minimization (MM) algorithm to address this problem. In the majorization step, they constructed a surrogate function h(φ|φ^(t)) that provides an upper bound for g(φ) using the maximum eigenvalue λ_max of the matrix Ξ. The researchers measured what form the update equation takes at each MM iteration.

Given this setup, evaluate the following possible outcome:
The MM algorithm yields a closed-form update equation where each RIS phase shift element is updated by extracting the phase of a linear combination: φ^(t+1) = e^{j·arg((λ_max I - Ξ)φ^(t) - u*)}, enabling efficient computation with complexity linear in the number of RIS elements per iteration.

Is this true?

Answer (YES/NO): NO